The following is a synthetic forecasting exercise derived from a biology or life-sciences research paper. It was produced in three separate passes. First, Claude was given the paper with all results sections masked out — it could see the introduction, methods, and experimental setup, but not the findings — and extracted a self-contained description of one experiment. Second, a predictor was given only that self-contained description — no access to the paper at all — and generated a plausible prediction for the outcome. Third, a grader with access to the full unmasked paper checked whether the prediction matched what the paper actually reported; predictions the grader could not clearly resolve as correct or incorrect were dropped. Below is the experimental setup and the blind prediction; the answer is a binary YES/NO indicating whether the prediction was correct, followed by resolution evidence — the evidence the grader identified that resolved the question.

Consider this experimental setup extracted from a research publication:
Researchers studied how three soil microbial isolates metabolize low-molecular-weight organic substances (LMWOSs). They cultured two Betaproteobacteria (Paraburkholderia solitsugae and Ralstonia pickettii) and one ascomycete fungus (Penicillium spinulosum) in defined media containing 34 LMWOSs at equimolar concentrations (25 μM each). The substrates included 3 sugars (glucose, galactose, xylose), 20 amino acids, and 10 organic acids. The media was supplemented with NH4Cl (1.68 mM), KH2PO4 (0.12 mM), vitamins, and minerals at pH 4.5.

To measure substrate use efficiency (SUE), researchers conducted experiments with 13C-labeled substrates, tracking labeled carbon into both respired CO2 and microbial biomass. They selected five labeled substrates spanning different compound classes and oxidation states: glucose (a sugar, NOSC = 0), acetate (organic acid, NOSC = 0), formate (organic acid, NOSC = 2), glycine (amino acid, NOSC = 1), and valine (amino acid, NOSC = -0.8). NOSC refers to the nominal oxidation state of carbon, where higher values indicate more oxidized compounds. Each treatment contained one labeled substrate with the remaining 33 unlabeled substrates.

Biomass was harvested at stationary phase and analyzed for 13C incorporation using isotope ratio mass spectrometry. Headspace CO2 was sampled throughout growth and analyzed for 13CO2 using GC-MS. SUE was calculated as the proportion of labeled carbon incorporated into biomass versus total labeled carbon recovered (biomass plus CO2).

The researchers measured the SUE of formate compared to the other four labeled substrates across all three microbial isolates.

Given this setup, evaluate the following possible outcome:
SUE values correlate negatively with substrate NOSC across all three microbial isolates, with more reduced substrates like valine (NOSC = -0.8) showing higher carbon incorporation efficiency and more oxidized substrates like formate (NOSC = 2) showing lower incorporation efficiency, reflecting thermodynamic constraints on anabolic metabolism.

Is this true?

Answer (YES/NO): NO